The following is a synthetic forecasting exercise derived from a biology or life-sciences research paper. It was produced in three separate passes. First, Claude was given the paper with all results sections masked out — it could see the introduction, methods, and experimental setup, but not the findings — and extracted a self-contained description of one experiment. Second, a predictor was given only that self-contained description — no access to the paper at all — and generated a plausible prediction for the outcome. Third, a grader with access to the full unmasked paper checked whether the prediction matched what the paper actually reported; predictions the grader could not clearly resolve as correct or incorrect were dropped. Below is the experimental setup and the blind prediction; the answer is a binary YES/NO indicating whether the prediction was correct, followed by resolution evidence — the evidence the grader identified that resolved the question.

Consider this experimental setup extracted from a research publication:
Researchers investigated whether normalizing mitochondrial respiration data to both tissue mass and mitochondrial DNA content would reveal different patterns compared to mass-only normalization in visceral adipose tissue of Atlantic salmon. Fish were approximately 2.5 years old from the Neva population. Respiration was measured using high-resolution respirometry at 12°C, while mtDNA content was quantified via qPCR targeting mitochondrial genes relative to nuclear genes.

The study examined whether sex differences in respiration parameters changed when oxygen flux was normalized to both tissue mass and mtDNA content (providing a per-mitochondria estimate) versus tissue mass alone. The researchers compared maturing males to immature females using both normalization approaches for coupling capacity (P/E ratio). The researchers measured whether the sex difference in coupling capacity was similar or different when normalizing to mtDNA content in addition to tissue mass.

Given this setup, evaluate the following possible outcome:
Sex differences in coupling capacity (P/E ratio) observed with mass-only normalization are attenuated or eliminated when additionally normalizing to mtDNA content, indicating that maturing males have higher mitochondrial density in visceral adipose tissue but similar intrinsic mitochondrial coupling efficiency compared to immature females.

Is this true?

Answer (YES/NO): NO